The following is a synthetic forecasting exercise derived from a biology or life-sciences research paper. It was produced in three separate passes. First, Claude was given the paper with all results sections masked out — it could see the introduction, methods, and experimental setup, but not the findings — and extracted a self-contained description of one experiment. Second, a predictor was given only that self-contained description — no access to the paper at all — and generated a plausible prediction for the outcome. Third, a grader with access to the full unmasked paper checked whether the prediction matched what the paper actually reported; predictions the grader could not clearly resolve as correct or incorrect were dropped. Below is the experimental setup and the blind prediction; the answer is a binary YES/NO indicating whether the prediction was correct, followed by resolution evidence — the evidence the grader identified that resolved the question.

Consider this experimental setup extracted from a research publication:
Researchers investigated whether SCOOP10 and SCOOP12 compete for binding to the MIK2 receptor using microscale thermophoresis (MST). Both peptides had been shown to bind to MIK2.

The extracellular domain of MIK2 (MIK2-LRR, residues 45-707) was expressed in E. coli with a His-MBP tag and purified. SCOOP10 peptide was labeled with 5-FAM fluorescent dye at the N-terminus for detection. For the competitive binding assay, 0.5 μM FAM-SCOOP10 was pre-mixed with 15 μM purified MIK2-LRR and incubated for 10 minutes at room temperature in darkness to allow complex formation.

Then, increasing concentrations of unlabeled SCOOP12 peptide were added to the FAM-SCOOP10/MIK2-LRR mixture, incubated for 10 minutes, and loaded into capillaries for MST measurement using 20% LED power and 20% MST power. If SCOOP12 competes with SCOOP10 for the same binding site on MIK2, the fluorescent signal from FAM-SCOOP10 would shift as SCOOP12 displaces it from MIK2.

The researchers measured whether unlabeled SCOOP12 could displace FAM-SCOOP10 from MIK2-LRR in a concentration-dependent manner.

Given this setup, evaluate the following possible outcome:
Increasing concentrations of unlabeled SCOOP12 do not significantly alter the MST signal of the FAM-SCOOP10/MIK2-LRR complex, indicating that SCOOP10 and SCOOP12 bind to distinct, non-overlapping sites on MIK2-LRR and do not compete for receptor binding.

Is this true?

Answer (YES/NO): NO